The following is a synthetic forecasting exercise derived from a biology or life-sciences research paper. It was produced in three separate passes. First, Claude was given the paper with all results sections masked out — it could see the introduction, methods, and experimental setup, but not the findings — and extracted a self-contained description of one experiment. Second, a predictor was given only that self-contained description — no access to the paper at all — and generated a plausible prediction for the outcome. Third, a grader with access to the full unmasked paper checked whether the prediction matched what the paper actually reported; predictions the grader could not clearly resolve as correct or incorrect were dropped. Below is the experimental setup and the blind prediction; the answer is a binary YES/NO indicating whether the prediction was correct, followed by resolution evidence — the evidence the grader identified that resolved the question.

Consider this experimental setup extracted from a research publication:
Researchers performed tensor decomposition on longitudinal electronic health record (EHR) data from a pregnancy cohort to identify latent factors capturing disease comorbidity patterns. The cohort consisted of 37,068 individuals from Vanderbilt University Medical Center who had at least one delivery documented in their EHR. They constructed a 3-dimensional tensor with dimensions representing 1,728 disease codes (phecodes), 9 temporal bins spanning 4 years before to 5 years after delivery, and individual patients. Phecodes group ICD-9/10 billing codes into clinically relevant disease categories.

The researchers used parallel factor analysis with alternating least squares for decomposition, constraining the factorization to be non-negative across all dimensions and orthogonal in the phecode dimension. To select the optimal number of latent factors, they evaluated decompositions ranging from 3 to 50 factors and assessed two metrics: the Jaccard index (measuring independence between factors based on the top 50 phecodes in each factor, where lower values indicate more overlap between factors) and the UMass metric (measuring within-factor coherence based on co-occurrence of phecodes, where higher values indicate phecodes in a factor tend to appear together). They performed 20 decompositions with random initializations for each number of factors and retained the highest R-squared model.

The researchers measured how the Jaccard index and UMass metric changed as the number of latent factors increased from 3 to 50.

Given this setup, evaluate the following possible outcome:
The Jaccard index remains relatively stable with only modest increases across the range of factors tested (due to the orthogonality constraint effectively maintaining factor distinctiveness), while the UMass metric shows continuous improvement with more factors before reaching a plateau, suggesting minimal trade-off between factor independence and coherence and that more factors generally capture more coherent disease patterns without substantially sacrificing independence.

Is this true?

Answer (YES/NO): NO